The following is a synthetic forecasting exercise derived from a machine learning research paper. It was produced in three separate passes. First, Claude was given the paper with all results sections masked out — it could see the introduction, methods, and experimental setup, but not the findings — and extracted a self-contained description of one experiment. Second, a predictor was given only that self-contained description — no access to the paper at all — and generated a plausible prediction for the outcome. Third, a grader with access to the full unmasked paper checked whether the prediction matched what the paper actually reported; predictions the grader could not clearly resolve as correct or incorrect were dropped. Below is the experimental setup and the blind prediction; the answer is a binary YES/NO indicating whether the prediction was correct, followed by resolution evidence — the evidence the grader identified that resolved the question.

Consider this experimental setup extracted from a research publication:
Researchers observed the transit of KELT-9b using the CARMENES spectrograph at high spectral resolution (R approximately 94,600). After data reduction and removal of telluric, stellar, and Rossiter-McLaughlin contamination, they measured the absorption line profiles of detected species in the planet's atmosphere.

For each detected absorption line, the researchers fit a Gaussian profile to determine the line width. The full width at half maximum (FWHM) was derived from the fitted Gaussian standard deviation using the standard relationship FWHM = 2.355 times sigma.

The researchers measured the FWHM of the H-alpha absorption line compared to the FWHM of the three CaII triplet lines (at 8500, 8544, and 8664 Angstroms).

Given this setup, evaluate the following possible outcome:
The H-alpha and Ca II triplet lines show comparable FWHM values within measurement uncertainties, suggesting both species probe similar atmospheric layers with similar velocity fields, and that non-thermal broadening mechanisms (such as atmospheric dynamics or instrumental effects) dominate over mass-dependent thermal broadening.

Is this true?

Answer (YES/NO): NO